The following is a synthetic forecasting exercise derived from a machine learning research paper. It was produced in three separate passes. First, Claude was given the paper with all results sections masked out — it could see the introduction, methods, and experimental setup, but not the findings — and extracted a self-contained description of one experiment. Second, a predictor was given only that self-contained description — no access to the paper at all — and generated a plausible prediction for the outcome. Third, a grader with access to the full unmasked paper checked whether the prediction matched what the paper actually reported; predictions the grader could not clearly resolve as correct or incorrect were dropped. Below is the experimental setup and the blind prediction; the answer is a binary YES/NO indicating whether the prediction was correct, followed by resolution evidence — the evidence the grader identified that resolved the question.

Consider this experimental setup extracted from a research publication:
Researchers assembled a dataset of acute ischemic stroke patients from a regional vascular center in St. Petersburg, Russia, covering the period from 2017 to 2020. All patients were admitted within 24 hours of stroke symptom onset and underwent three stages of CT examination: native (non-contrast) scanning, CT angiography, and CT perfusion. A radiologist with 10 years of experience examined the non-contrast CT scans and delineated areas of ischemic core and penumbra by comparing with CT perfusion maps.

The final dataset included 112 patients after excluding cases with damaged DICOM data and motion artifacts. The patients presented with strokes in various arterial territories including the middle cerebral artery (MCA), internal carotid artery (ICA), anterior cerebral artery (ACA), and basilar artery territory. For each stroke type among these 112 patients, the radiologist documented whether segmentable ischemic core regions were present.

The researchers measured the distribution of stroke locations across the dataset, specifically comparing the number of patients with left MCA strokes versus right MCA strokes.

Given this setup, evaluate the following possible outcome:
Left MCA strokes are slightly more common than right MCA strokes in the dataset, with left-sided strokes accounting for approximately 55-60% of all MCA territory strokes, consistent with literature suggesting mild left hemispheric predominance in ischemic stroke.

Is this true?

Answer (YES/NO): YES